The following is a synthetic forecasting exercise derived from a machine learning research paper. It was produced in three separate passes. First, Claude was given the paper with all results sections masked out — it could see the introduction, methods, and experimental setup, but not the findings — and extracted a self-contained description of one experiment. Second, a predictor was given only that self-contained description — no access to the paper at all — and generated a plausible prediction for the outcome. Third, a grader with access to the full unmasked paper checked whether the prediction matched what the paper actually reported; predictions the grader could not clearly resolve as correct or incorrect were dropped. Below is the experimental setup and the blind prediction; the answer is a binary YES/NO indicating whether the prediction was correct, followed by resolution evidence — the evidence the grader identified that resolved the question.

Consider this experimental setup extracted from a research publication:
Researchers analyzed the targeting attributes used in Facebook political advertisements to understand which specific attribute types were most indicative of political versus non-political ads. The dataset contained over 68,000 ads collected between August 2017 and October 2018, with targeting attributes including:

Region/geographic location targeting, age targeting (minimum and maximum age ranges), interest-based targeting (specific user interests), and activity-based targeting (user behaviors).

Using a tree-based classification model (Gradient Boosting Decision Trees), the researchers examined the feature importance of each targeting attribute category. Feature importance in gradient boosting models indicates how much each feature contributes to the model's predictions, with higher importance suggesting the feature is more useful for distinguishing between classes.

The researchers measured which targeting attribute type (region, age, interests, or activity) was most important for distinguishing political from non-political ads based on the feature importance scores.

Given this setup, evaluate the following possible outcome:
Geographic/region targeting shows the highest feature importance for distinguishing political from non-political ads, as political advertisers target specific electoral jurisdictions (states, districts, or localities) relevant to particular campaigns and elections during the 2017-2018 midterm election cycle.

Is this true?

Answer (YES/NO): NO